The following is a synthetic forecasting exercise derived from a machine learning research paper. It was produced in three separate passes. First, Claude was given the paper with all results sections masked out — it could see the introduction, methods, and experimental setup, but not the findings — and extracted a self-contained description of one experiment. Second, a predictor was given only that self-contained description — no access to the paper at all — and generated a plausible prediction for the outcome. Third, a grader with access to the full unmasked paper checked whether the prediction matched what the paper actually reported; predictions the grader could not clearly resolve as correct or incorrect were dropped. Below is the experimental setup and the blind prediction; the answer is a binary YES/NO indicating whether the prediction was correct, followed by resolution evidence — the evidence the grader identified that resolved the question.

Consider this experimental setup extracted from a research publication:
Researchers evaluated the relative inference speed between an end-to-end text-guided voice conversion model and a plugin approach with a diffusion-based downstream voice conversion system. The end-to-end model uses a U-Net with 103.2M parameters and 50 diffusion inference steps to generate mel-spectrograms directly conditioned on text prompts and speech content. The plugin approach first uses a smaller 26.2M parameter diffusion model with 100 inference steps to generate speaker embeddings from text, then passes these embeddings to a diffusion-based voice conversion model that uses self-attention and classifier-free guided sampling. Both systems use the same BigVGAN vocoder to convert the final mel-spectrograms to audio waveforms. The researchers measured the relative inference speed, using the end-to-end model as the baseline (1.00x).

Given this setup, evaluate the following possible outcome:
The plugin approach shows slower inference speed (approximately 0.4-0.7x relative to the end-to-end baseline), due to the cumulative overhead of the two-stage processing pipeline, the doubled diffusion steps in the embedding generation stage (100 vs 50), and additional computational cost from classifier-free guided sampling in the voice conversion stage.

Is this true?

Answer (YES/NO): NO